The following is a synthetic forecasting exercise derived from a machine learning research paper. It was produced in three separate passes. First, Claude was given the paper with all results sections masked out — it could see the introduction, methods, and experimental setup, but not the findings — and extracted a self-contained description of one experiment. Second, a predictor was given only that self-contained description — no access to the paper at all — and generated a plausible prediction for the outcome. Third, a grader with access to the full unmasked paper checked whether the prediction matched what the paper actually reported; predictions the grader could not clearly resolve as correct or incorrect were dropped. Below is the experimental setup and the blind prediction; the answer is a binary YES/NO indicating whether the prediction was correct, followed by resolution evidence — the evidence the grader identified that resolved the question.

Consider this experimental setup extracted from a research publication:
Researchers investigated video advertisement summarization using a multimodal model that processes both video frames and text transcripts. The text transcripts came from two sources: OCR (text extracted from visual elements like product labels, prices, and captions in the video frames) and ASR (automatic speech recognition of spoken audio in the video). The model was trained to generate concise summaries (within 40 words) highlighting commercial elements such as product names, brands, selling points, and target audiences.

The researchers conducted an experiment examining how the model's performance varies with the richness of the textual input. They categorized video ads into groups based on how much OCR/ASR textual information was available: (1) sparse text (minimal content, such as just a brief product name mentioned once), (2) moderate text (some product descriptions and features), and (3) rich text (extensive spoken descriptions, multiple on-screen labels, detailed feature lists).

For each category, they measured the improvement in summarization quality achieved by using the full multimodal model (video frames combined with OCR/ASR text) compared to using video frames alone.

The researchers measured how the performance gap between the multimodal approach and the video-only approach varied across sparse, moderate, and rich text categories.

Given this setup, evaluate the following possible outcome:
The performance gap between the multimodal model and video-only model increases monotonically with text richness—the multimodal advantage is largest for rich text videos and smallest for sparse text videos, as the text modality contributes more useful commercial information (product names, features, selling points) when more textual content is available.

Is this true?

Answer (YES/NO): YES